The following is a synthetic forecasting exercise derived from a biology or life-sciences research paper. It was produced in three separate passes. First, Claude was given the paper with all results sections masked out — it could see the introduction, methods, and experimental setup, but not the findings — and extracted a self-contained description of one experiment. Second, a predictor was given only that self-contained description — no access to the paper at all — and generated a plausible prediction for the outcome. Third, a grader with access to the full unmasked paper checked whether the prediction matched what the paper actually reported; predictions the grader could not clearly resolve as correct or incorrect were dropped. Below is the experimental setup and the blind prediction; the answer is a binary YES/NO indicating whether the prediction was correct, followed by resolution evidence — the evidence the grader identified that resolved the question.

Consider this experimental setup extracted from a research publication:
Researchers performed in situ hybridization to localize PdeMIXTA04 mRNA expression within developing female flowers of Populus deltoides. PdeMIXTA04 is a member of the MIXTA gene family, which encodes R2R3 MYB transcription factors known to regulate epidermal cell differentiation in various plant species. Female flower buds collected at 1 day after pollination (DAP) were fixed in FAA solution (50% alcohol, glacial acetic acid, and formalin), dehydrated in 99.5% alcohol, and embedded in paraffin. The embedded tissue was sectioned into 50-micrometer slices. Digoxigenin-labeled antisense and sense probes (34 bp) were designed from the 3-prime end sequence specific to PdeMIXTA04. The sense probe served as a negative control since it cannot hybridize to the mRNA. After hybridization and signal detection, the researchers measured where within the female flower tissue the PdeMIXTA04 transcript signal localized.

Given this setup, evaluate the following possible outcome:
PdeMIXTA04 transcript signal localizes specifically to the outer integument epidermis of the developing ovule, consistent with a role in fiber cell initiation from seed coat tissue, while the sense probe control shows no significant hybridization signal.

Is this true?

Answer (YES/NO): NO